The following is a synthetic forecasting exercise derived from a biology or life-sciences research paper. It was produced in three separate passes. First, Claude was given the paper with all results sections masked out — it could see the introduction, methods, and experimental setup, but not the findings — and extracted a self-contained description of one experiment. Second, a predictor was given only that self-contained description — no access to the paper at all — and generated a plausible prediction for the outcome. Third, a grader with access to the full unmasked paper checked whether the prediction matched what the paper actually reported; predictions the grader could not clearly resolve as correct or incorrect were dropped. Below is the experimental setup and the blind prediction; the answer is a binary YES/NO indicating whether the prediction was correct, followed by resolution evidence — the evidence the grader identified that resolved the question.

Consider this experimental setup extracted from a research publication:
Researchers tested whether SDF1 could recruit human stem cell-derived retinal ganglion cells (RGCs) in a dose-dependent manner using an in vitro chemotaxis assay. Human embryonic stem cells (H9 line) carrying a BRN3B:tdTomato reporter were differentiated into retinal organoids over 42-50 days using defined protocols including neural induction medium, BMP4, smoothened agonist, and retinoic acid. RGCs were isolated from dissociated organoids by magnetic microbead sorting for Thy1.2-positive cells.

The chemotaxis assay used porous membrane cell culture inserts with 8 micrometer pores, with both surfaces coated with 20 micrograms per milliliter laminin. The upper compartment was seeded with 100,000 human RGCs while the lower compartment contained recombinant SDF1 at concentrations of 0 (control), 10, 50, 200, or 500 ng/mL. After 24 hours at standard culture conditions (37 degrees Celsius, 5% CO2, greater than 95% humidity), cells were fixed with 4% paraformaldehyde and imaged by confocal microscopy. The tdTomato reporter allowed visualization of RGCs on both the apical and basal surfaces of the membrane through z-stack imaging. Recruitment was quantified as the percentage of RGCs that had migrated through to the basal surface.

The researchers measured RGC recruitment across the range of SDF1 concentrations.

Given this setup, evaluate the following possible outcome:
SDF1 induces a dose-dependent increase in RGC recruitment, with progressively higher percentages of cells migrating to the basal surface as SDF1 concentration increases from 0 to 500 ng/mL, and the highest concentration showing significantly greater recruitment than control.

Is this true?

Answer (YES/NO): NO